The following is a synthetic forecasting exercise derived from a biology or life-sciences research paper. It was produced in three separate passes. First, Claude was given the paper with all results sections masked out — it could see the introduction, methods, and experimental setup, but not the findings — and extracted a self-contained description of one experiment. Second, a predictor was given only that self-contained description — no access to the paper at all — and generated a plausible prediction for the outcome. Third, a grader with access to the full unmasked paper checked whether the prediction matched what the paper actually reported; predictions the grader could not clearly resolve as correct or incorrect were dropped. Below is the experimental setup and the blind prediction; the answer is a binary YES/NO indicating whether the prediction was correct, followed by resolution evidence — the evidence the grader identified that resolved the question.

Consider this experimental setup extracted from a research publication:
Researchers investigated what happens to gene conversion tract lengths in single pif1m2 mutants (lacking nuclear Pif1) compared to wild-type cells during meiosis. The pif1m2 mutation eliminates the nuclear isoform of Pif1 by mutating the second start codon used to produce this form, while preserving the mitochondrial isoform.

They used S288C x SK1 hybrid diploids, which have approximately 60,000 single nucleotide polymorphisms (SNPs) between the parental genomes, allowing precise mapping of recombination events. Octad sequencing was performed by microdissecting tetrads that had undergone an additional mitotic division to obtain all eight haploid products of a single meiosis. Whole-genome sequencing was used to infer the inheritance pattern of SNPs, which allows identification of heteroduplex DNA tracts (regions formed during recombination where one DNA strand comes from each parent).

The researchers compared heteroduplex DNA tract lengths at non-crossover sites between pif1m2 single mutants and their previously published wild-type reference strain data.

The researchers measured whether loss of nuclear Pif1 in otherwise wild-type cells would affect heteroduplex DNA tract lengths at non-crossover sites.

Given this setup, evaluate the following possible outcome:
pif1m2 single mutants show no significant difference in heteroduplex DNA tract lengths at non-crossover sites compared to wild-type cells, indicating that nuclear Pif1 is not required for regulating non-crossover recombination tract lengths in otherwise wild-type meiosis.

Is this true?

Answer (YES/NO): YES